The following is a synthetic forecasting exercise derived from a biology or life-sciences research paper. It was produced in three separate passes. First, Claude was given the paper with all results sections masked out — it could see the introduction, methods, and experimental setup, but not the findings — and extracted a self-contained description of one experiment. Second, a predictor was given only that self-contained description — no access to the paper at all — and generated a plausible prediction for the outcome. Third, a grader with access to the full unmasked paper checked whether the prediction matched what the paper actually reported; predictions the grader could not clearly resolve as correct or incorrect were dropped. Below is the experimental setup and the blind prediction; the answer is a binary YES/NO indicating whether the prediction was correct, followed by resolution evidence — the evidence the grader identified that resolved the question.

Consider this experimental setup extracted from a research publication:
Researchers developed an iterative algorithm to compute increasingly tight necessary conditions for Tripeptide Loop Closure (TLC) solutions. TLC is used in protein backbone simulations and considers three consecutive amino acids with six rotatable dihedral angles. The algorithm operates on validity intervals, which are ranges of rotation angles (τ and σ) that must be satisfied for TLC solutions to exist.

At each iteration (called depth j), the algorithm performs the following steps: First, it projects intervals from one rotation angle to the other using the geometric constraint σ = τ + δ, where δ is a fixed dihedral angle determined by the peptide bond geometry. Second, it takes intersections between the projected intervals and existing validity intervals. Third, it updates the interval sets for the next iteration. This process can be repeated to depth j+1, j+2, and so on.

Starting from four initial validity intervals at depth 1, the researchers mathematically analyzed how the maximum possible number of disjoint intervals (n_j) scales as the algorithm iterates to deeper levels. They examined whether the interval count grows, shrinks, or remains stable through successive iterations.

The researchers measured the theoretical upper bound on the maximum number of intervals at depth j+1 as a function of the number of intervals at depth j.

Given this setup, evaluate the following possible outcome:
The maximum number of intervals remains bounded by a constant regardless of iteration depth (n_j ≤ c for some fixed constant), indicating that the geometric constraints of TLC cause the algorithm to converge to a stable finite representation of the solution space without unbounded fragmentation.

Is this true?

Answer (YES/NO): NO